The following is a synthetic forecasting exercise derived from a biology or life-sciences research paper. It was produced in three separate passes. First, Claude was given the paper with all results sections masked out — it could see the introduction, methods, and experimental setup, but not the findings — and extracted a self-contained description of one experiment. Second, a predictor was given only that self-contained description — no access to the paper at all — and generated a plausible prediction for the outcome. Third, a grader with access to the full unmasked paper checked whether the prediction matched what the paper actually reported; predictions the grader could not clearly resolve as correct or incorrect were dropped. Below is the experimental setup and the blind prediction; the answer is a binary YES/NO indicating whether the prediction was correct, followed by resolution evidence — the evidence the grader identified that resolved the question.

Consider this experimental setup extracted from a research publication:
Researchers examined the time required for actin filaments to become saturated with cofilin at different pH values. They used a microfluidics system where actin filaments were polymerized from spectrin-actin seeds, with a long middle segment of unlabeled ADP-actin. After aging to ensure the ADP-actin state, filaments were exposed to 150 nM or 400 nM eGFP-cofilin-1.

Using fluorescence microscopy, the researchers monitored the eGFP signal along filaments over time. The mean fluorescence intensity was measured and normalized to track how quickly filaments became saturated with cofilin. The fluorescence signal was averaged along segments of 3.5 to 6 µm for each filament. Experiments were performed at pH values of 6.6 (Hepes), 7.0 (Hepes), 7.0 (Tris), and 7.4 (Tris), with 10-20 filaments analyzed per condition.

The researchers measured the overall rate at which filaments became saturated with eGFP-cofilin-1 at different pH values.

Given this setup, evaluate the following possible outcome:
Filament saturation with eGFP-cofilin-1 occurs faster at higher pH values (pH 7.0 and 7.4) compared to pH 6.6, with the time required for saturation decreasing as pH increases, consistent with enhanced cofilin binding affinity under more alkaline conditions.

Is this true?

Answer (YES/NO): NO